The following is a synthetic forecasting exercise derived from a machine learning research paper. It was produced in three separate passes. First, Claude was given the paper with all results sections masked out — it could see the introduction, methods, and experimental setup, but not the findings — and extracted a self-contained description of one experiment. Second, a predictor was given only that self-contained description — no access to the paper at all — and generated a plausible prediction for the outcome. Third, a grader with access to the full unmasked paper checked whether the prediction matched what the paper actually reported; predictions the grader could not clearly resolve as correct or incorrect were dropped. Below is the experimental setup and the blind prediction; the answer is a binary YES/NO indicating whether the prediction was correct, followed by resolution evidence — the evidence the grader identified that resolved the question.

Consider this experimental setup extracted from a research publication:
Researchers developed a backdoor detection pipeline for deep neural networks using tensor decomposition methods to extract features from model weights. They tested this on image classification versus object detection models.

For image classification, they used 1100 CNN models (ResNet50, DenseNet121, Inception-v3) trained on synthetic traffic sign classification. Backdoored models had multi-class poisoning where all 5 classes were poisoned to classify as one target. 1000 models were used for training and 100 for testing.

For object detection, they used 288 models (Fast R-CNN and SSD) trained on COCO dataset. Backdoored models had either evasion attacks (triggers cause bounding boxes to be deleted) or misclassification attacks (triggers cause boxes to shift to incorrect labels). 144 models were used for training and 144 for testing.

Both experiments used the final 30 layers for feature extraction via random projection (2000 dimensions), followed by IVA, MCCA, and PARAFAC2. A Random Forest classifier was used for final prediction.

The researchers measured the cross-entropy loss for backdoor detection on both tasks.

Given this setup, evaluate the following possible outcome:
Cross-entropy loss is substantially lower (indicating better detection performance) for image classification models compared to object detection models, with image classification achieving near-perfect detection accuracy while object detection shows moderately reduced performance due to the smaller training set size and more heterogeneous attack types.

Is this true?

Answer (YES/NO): NO